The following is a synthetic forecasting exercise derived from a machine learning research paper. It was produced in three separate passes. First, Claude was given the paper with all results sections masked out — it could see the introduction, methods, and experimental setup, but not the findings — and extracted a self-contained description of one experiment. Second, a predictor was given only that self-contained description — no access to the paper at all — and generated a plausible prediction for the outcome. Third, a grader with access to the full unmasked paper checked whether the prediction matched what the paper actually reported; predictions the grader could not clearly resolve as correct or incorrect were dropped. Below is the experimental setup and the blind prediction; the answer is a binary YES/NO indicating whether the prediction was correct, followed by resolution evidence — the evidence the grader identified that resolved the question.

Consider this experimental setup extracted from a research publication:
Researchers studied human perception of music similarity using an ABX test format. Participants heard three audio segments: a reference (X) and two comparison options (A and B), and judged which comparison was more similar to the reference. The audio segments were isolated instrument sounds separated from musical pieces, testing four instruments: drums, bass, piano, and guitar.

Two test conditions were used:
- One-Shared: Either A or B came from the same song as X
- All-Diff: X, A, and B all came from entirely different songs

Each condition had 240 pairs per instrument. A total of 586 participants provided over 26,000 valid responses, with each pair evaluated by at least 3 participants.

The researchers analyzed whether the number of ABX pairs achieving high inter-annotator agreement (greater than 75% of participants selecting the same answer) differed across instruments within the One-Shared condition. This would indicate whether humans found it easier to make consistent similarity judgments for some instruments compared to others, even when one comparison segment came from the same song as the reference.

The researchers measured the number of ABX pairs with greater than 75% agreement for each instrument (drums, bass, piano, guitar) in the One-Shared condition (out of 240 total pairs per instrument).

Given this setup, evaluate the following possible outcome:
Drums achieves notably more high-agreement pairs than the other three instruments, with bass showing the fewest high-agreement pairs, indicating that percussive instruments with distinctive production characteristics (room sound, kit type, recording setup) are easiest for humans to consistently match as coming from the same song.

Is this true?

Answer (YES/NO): NO